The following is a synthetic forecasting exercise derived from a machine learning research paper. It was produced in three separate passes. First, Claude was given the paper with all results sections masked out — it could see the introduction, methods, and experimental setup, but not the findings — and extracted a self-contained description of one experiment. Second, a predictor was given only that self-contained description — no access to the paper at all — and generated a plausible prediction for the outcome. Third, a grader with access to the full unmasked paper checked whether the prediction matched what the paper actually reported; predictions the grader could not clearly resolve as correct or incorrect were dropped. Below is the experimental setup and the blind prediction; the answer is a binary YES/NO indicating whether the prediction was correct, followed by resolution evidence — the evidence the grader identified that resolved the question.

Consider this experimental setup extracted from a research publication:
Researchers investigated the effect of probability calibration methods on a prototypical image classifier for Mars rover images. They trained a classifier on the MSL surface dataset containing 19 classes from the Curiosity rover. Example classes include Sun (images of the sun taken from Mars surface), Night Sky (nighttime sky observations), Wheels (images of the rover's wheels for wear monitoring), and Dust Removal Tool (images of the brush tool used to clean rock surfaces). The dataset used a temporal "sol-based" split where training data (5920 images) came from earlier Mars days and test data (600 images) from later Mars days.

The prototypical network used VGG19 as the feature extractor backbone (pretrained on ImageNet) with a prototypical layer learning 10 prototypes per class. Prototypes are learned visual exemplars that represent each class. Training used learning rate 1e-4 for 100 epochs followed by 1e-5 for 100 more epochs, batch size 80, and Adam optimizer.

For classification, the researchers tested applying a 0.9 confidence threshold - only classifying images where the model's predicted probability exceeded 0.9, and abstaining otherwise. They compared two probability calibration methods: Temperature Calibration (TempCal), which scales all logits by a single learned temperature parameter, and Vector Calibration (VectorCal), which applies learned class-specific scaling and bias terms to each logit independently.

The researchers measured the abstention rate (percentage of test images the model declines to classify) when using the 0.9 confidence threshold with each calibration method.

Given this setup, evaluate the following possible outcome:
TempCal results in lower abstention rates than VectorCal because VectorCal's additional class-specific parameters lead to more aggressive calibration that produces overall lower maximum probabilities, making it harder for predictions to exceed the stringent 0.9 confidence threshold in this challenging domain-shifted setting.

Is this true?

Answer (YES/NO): NO